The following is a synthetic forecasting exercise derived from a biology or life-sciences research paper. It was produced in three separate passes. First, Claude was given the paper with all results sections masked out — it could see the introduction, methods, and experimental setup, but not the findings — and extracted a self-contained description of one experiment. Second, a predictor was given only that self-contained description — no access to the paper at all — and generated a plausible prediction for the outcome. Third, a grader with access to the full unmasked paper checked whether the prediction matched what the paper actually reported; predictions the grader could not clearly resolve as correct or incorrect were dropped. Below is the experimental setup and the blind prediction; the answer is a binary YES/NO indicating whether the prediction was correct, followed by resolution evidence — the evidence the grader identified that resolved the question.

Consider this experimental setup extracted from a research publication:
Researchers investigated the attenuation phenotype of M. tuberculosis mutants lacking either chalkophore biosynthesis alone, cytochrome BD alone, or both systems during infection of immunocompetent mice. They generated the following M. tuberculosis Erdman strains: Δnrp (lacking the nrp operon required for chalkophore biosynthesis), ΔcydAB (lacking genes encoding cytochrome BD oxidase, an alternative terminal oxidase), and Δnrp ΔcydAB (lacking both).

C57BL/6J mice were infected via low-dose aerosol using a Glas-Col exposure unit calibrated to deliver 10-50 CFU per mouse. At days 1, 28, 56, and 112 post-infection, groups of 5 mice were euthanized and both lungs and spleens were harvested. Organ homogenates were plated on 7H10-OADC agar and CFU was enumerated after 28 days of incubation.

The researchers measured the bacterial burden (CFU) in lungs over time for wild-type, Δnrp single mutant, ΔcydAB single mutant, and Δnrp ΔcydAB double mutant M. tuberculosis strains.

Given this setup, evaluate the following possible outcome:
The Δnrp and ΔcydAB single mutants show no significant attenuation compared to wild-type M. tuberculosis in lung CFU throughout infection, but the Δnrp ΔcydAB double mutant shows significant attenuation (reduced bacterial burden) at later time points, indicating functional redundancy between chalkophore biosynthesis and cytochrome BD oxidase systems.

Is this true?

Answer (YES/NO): NO